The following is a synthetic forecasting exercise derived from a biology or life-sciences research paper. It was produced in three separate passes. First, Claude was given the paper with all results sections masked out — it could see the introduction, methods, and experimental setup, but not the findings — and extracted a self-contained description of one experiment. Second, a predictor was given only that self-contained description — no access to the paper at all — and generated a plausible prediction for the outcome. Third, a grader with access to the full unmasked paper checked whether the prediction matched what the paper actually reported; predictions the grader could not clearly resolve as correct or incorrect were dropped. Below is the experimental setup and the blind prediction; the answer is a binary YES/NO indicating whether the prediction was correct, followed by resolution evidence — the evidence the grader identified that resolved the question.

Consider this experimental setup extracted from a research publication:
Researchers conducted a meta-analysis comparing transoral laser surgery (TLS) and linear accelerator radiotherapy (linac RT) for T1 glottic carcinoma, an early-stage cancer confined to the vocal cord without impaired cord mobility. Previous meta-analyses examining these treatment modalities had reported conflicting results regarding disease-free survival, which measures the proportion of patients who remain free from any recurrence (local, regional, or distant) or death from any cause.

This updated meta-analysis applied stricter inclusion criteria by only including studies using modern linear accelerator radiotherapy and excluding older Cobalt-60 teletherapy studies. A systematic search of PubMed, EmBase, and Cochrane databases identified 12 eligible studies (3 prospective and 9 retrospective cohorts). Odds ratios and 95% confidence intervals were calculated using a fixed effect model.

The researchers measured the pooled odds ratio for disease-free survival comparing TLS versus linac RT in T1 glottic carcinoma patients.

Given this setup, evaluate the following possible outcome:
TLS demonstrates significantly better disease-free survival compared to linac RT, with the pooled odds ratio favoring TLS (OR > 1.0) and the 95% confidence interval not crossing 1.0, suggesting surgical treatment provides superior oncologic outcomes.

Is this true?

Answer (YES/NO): NO